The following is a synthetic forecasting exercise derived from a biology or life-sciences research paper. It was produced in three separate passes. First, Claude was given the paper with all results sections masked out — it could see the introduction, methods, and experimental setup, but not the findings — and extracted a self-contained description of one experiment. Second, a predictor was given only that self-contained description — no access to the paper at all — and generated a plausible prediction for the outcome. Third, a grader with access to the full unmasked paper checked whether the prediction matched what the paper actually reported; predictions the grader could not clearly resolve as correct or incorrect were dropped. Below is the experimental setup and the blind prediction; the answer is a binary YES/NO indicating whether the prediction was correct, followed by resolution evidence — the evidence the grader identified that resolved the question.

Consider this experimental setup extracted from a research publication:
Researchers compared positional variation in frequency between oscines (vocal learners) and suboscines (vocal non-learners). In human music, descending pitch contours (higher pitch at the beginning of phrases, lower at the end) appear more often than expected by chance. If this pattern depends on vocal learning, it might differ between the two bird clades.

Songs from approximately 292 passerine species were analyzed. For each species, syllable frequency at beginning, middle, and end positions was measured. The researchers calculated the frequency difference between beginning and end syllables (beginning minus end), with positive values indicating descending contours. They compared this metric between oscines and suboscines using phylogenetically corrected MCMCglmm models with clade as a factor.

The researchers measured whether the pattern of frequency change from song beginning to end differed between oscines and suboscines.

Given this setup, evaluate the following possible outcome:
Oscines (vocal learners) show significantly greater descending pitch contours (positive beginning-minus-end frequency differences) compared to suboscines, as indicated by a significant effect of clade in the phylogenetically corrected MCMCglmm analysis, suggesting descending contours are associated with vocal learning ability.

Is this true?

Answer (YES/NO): NO